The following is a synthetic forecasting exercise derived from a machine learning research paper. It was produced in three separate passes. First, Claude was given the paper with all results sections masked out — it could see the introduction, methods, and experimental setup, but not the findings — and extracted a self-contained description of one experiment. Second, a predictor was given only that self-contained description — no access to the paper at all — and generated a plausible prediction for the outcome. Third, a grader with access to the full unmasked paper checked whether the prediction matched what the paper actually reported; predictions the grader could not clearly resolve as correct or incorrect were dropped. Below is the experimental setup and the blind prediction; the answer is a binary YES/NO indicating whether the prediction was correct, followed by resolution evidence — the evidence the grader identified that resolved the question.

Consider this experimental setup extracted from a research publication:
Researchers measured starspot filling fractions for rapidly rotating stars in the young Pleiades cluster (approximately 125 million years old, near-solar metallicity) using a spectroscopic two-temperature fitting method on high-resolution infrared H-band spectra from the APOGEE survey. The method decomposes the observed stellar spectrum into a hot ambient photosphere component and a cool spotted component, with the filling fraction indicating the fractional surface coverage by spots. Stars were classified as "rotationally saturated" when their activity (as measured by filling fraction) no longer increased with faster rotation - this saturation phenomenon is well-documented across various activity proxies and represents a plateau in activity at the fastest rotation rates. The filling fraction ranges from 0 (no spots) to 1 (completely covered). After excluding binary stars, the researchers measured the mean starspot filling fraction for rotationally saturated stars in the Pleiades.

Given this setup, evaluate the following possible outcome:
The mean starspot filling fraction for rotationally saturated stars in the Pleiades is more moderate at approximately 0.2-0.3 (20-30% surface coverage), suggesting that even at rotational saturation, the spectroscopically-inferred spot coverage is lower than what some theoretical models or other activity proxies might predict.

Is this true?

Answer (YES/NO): YES